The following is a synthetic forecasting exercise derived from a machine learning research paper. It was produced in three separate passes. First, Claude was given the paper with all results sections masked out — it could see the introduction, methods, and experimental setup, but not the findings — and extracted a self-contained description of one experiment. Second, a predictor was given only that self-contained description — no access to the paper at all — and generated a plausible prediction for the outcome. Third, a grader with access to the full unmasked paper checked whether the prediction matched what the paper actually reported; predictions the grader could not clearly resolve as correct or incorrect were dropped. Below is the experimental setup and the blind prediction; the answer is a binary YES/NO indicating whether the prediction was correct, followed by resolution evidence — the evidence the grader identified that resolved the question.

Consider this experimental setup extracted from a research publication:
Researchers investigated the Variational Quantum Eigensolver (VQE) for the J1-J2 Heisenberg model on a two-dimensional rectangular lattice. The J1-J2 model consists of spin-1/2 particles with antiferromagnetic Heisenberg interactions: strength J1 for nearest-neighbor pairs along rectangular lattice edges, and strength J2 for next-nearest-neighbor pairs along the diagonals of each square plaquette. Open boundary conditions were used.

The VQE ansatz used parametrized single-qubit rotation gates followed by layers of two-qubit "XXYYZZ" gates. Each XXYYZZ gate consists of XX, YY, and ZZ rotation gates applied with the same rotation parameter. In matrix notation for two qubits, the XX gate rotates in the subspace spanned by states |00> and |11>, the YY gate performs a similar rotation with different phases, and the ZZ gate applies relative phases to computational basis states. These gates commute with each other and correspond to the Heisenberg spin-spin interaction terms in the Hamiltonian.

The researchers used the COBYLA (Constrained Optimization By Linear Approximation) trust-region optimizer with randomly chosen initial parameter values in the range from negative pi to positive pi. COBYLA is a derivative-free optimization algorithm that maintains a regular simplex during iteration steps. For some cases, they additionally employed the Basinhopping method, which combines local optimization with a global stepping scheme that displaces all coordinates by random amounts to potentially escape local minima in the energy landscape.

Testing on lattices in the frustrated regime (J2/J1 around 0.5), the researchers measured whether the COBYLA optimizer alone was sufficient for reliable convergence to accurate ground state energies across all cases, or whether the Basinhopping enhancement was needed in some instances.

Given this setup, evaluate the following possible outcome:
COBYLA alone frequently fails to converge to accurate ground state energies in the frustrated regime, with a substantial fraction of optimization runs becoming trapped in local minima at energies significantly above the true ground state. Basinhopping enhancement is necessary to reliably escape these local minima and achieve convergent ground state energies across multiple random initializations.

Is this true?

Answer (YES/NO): NO